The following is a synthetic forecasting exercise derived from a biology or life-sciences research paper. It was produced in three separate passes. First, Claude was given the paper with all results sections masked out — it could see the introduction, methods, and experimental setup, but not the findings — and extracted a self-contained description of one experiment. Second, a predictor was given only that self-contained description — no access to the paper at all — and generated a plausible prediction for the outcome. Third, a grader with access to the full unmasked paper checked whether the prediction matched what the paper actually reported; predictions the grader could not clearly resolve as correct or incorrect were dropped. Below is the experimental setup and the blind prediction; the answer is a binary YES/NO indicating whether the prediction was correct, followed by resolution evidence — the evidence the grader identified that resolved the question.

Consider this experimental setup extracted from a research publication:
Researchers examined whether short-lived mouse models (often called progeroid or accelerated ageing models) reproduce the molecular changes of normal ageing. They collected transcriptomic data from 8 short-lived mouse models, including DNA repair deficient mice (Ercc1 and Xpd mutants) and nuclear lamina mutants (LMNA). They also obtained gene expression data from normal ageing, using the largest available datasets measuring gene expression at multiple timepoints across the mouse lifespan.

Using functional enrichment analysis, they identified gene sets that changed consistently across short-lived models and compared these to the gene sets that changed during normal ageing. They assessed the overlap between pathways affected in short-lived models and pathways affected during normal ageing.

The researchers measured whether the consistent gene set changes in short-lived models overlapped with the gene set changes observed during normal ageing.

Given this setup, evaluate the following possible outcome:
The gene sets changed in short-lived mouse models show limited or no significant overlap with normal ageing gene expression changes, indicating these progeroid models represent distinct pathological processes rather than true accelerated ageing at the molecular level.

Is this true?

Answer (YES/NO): NO